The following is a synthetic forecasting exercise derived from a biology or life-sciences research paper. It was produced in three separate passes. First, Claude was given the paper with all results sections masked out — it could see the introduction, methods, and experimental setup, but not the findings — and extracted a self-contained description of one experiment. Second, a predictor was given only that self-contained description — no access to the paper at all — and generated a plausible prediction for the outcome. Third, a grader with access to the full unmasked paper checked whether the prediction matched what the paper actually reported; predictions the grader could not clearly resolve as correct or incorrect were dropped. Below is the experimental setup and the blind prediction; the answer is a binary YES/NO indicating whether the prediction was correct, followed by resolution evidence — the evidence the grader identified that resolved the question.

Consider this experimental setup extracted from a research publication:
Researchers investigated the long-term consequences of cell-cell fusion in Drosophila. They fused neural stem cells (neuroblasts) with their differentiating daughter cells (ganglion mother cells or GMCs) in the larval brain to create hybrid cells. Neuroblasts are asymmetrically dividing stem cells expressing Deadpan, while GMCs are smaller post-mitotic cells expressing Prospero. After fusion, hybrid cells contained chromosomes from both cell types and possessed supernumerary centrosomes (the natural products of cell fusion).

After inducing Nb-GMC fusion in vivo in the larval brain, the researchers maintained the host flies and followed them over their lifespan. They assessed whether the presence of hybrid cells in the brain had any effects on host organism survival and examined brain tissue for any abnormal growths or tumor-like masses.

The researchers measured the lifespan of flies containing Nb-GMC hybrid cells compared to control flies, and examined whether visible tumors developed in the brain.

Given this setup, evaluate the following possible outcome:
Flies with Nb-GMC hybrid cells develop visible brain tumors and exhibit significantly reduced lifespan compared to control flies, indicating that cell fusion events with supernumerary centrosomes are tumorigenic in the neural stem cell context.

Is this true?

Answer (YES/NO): NO